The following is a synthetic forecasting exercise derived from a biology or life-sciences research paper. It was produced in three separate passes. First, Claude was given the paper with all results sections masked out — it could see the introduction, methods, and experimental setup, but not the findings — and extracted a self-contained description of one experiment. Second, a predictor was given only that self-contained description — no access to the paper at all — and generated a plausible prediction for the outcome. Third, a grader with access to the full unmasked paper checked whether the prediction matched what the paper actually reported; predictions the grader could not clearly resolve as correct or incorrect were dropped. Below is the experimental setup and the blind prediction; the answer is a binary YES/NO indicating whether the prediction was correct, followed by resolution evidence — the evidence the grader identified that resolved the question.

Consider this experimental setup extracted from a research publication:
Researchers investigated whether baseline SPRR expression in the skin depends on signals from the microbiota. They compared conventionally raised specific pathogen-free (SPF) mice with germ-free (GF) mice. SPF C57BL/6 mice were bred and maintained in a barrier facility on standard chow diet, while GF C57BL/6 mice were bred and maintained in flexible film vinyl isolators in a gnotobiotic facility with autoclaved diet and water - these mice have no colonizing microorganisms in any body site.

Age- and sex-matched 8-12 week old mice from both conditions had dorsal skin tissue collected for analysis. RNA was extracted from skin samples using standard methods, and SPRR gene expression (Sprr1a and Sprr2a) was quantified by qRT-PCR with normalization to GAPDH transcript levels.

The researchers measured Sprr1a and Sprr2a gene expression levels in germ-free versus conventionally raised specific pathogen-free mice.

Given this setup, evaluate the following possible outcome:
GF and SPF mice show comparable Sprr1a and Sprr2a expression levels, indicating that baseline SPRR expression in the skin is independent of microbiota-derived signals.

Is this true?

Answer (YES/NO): YES